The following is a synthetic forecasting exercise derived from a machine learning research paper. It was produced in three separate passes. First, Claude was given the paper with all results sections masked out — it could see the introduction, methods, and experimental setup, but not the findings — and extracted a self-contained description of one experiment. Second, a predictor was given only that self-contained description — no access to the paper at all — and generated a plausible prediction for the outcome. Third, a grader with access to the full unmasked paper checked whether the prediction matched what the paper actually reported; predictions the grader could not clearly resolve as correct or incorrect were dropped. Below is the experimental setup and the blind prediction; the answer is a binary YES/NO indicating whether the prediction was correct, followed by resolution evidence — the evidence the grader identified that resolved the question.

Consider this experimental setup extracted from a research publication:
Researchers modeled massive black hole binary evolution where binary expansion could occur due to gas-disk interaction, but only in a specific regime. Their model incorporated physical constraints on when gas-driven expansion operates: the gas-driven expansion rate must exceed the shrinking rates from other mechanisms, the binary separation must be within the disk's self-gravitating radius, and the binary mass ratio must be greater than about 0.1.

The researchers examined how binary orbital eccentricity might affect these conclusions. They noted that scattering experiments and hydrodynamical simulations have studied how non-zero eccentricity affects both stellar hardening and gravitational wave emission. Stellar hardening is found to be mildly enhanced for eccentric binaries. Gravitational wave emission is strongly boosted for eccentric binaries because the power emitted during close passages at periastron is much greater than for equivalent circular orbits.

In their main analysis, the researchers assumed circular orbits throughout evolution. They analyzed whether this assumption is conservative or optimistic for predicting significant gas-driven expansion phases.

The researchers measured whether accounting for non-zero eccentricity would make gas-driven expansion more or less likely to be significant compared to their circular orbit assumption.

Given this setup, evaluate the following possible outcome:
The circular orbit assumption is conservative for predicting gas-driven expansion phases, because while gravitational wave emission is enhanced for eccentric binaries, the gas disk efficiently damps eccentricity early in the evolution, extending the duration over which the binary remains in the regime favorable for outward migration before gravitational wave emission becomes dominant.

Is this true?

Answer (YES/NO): NO